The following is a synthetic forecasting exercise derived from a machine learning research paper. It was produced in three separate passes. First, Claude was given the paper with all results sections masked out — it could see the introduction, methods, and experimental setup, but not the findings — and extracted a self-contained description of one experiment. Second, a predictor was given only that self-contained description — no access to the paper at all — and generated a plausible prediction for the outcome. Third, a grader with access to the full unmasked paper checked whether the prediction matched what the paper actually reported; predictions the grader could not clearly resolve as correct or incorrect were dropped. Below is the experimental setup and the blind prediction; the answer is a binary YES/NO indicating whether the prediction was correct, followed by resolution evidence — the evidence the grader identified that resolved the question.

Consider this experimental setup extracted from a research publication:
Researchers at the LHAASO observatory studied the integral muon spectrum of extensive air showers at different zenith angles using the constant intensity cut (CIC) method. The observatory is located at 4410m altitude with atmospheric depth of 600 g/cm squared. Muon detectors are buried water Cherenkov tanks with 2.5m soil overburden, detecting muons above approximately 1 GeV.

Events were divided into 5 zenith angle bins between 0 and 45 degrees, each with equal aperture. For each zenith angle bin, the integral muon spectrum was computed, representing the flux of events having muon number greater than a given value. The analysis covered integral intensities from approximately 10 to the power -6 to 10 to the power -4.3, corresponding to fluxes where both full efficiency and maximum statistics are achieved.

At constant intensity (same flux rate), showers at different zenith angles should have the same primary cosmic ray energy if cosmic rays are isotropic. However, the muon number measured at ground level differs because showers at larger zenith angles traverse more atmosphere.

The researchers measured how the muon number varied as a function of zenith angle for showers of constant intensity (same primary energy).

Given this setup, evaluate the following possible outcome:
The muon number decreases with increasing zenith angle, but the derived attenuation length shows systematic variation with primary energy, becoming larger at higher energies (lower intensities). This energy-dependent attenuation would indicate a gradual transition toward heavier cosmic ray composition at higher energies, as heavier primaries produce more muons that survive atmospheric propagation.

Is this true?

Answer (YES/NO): YES